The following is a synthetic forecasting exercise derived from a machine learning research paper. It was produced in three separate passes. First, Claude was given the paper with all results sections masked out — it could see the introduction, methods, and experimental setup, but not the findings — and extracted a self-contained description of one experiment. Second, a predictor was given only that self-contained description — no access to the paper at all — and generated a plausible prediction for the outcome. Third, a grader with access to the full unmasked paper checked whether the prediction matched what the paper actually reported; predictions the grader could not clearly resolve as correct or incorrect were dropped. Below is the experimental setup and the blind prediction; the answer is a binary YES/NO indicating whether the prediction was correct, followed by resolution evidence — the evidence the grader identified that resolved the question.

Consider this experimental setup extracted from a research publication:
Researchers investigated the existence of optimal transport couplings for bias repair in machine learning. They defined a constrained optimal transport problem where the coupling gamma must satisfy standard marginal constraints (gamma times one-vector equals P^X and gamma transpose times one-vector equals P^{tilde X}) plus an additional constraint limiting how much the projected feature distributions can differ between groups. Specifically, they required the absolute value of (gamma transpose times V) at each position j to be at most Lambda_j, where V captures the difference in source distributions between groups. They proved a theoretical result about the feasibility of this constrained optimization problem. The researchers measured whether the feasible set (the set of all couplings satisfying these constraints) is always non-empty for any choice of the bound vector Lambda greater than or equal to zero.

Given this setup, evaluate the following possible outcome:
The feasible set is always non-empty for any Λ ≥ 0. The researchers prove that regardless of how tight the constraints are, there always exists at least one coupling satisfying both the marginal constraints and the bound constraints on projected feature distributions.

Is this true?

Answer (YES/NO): YES